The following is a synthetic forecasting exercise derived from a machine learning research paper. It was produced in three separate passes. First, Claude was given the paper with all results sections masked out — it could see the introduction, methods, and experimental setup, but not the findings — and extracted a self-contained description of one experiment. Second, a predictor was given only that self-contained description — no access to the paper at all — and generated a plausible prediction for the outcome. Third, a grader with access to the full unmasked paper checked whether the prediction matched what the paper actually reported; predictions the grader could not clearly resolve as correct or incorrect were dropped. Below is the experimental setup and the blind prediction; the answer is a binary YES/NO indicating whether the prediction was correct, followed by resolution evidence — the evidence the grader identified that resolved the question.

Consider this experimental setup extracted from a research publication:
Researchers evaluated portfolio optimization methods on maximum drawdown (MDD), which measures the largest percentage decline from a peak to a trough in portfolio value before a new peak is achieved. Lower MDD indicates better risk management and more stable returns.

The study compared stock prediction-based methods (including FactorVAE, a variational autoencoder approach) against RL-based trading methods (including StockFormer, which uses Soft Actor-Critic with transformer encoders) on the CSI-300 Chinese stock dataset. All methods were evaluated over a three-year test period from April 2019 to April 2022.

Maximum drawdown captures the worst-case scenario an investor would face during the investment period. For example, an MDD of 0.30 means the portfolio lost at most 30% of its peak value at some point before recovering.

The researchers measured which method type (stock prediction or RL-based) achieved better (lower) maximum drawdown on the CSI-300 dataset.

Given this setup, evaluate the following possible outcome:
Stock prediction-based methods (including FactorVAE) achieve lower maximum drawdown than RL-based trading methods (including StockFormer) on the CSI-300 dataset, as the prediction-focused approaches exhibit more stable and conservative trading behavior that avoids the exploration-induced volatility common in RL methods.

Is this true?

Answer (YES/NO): NO